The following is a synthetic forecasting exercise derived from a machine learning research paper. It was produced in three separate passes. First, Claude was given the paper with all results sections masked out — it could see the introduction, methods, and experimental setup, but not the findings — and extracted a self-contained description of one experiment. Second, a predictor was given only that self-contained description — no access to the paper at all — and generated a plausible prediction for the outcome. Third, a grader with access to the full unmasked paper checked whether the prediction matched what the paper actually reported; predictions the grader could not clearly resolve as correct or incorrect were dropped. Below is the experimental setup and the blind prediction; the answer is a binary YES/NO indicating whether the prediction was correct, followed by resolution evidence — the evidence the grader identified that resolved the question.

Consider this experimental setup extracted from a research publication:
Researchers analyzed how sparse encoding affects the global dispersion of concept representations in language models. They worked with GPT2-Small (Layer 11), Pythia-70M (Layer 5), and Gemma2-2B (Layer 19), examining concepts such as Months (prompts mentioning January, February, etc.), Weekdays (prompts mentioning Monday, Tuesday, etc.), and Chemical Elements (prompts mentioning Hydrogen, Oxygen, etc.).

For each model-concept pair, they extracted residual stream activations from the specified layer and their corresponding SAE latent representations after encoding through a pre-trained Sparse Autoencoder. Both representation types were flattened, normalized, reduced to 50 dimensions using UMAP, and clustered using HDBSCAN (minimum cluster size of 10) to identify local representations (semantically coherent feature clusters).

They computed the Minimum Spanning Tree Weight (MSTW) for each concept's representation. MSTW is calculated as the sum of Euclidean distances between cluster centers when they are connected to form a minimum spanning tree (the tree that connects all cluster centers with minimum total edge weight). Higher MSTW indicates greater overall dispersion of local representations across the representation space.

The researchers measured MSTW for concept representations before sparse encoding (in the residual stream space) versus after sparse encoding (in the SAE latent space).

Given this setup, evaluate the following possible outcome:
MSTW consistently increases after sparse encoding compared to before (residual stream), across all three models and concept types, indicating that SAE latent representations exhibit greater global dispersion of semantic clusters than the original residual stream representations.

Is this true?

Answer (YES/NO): NO